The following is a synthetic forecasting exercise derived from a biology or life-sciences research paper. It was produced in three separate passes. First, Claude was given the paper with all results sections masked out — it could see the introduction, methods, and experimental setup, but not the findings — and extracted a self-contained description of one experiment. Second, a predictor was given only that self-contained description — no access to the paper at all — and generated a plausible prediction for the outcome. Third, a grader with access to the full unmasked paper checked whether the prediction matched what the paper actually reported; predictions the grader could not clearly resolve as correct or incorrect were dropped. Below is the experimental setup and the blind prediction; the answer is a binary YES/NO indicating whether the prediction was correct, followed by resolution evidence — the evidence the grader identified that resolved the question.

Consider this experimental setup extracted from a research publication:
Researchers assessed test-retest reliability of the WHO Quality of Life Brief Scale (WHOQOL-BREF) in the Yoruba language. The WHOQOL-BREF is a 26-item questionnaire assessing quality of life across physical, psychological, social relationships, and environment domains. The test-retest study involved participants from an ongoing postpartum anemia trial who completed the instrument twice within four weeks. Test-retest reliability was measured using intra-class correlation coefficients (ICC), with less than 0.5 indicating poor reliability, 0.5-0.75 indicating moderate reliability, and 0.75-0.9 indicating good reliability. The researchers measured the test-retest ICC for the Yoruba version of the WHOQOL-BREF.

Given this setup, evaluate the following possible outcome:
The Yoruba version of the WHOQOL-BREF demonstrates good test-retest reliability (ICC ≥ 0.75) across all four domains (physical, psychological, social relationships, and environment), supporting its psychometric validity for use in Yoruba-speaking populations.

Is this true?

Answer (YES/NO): NO